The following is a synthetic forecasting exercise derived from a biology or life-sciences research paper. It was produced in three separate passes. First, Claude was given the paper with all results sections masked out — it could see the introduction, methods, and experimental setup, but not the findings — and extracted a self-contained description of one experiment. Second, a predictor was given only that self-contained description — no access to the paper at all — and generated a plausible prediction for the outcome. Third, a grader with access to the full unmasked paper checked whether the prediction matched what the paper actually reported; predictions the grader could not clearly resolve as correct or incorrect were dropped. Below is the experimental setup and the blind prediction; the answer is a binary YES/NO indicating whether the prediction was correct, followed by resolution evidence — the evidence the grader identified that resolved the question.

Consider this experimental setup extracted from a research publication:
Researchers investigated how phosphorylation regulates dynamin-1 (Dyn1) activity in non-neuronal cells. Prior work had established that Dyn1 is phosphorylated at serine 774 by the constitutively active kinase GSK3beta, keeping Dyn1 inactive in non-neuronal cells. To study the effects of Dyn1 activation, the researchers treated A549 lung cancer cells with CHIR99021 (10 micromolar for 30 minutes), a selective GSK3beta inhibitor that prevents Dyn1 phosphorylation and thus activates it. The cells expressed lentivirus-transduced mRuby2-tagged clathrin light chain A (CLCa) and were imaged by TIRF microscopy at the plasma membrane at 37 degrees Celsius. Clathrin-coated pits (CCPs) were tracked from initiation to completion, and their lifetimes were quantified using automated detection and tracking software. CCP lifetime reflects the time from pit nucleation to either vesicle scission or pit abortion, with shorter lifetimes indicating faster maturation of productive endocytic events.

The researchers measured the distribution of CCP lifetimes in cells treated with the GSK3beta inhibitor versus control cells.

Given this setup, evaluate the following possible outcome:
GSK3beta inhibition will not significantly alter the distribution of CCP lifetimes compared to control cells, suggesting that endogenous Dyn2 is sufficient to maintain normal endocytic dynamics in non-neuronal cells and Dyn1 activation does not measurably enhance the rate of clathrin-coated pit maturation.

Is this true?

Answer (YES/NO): NO